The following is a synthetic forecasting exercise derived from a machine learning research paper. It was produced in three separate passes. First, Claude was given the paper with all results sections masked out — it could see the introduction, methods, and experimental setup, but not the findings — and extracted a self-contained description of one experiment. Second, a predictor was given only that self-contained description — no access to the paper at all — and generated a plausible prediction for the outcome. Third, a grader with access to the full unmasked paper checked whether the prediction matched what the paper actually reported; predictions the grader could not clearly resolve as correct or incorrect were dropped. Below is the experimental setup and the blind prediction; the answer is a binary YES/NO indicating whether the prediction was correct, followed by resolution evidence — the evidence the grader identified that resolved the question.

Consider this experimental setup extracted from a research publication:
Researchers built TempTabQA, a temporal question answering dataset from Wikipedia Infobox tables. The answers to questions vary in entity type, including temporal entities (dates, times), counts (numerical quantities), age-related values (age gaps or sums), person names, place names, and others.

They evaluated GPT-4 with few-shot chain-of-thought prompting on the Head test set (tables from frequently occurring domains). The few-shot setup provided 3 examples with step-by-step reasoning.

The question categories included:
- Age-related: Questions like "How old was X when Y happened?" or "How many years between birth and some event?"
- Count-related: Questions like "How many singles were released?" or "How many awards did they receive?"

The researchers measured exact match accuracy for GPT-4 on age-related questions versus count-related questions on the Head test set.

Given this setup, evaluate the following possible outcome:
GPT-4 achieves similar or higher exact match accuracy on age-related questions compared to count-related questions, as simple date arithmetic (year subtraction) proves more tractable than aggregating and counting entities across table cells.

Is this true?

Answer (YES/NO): NO